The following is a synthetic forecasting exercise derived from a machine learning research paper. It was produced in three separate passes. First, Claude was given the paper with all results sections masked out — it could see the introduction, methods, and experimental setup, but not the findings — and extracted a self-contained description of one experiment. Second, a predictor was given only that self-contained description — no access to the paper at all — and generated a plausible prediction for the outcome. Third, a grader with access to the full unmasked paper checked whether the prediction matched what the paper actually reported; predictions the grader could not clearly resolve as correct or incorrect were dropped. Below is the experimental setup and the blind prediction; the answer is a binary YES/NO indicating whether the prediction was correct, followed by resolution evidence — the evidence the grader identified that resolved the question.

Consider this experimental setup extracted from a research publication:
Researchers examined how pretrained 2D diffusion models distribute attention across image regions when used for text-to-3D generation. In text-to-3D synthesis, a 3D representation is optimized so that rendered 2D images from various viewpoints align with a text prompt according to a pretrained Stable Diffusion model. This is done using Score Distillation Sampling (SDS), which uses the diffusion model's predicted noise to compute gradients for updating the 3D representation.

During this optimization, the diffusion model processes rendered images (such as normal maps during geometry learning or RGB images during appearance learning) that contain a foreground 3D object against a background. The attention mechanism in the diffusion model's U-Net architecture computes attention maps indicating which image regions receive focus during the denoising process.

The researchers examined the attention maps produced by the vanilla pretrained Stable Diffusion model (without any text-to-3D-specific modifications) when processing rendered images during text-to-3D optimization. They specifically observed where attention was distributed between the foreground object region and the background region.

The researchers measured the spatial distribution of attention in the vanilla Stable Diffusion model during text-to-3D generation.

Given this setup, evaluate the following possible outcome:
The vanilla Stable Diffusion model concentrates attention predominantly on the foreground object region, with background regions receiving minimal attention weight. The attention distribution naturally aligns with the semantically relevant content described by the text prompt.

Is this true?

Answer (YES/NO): NO